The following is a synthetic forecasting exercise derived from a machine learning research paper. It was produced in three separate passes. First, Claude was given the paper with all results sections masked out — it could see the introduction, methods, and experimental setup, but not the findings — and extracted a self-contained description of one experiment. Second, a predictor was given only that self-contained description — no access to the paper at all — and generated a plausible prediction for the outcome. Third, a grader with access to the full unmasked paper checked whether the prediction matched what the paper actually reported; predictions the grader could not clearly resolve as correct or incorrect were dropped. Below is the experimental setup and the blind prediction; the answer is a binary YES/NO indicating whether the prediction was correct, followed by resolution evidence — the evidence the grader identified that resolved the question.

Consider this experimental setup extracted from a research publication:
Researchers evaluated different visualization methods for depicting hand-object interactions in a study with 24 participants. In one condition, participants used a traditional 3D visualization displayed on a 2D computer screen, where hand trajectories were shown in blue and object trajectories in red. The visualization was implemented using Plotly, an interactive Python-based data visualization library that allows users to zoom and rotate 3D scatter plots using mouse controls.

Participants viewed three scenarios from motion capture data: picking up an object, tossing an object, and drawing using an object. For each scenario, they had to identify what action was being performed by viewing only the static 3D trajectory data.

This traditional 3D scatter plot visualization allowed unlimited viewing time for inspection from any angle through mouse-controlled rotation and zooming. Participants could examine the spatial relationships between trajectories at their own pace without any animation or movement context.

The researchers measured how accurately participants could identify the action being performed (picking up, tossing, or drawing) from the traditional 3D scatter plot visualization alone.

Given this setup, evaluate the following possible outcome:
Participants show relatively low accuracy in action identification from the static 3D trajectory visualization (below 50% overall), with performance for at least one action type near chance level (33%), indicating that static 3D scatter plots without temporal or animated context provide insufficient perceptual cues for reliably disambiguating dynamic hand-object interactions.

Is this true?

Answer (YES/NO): YES